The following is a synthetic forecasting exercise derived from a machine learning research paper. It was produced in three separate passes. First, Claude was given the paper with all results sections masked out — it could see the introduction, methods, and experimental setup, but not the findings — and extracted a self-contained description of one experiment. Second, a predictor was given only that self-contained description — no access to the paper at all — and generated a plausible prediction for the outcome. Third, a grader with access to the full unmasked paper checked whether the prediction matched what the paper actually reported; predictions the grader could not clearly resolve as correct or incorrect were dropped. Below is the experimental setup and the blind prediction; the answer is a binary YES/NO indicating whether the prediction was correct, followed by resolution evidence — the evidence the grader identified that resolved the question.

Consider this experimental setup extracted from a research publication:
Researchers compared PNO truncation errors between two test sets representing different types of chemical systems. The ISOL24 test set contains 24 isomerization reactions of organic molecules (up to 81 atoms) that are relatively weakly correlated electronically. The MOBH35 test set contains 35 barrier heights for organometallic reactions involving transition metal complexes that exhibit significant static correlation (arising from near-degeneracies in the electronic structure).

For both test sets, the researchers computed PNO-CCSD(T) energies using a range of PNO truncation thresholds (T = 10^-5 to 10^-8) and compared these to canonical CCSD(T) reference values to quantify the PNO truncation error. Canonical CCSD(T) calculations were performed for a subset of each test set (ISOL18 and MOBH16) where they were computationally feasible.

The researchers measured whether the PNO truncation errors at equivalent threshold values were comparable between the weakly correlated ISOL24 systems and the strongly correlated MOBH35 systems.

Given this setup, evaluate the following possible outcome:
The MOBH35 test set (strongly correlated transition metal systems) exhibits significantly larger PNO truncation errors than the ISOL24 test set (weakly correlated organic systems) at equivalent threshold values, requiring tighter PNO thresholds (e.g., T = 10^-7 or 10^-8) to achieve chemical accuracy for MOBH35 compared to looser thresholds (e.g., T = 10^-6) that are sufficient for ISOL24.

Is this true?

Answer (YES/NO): NO